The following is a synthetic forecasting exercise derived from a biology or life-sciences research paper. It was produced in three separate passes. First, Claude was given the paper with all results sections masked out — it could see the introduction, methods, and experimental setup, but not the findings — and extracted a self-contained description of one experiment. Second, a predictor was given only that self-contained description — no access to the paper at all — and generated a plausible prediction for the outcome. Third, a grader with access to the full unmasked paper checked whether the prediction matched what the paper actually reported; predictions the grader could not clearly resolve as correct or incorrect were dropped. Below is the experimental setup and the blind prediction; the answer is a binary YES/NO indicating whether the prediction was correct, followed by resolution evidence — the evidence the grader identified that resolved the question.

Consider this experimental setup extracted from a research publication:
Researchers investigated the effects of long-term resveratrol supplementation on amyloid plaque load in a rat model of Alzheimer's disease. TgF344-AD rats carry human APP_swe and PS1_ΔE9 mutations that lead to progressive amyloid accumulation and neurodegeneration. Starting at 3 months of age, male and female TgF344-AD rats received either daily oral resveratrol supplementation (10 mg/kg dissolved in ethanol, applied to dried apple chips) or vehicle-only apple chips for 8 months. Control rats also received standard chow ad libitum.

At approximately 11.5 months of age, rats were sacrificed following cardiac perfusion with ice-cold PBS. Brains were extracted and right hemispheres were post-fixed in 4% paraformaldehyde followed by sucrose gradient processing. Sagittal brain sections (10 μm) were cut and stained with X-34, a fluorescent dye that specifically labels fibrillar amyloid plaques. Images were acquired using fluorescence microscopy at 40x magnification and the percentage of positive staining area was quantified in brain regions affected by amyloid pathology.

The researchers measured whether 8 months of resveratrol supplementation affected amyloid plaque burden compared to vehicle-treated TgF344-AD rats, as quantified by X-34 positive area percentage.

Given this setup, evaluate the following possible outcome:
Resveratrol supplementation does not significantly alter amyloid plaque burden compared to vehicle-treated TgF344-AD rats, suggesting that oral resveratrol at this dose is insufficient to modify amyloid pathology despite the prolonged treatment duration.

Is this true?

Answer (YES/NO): NO